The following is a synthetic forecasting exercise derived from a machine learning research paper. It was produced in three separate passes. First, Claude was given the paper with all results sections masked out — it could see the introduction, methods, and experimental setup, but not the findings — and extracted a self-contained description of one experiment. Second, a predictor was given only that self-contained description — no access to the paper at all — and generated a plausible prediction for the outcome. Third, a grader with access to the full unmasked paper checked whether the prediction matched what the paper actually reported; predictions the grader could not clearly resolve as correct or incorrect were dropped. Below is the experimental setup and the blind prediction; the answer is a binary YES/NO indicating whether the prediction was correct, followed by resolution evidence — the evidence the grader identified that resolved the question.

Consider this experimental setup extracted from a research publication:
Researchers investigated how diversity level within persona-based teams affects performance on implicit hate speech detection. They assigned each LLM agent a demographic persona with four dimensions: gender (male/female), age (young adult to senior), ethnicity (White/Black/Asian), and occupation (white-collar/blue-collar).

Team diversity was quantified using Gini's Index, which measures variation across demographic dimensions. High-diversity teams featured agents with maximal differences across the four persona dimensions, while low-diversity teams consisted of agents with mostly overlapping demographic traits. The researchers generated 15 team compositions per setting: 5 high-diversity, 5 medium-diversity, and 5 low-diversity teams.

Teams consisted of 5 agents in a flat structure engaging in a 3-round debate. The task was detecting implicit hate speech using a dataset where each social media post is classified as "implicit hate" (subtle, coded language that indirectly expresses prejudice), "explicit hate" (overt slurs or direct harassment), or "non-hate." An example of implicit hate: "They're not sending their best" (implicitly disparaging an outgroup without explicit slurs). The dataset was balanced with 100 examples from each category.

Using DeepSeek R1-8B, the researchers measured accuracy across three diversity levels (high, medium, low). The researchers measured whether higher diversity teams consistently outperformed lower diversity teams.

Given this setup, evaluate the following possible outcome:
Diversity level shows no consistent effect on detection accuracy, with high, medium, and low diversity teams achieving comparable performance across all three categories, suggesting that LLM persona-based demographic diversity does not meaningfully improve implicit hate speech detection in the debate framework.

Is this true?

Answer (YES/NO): NO